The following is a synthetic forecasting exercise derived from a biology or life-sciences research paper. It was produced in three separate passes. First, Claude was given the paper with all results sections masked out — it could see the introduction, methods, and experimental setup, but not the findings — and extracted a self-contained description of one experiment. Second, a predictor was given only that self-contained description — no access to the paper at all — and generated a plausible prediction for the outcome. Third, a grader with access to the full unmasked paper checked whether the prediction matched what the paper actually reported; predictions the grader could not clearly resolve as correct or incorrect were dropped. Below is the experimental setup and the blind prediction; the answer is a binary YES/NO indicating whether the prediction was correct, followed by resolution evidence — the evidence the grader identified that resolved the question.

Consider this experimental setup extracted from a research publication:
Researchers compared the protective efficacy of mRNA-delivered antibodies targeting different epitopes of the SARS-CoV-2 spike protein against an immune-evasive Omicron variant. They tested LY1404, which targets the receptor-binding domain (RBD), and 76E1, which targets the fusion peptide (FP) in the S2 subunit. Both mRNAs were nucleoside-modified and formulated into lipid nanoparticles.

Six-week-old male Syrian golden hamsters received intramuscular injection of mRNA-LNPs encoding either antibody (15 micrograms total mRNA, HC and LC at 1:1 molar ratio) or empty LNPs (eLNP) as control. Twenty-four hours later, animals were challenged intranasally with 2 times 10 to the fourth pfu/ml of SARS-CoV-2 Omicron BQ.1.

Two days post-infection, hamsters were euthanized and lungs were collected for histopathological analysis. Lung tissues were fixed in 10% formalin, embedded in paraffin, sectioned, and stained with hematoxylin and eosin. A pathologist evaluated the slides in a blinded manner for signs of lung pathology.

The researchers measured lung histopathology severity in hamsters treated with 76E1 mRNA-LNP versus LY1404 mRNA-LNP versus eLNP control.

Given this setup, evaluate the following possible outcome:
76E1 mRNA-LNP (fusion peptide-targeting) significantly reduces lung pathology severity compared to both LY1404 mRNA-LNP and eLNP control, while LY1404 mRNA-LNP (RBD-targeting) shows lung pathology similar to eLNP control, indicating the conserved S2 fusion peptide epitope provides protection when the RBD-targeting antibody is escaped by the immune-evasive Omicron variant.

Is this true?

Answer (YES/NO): NO